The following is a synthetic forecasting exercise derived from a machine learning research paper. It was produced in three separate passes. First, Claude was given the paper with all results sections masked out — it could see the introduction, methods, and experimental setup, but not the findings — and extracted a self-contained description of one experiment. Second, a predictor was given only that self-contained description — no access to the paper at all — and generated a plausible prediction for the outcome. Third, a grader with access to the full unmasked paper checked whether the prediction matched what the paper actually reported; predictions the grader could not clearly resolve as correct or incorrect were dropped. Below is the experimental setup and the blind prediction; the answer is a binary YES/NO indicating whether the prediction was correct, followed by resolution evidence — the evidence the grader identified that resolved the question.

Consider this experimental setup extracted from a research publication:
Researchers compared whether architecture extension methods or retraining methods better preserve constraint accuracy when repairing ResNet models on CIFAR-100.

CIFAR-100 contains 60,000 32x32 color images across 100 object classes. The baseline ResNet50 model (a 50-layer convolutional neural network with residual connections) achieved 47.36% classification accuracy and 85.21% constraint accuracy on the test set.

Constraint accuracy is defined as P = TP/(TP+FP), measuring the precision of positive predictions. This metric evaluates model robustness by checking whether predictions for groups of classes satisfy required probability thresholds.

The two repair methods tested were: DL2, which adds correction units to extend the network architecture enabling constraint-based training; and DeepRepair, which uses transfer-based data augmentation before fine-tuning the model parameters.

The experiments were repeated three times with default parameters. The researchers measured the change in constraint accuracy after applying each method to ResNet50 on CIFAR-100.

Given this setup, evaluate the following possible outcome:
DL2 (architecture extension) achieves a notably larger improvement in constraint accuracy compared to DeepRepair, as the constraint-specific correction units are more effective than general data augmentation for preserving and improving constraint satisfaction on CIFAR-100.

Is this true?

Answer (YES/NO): NO